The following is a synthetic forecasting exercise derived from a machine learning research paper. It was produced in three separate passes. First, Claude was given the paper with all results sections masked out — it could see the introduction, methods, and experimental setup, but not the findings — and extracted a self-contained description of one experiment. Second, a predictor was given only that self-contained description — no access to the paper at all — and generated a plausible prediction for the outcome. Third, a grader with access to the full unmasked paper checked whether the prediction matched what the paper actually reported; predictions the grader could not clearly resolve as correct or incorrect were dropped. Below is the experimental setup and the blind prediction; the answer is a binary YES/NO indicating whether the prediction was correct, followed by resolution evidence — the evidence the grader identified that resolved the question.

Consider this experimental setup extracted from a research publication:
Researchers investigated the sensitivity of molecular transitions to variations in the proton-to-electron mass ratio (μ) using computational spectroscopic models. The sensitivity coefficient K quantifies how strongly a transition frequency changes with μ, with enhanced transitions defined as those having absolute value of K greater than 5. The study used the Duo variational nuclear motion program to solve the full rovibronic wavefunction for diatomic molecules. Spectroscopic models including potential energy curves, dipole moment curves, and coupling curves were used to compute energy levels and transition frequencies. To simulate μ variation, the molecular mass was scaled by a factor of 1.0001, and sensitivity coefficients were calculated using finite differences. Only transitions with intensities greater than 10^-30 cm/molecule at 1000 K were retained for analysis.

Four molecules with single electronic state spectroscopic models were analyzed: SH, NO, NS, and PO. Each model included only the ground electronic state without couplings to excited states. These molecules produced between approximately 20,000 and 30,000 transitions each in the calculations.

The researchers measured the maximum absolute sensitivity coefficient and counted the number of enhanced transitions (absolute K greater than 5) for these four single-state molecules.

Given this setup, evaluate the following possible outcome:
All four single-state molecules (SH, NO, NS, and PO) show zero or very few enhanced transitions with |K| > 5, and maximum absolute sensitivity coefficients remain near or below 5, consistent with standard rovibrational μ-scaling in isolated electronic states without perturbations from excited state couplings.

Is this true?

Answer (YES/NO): YES